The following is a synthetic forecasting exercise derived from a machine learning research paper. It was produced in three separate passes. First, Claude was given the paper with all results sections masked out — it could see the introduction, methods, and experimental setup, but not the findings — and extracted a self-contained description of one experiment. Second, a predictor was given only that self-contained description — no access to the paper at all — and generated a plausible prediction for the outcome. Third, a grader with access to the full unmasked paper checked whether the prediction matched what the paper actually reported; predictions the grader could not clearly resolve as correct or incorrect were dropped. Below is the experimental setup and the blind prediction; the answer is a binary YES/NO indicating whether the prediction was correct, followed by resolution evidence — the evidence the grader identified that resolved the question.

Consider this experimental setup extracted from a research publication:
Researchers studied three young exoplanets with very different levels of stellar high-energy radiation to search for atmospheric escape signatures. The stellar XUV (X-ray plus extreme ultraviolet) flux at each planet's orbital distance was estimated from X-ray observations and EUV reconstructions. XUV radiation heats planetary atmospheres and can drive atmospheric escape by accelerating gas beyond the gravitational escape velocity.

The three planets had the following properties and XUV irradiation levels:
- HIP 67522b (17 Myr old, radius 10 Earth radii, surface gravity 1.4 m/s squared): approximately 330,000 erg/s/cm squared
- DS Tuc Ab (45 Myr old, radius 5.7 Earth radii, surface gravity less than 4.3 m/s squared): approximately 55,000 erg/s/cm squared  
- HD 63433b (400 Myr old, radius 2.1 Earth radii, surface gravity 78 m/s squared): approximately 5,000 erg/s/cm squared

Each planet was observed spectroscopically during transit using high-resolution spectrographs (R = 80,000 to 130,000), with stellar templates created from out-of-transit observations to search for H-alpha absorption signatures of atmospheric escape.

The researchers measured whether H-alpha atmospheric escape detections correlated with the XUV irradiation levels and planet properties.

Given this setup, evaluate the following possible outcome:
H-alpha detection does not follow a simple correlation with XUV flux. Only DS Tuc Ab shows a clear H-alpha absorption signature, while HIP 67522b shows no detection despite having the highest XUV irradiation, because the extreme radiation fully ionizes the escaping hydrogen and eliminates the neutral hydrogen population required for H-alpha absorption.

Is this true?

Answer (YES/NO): NO